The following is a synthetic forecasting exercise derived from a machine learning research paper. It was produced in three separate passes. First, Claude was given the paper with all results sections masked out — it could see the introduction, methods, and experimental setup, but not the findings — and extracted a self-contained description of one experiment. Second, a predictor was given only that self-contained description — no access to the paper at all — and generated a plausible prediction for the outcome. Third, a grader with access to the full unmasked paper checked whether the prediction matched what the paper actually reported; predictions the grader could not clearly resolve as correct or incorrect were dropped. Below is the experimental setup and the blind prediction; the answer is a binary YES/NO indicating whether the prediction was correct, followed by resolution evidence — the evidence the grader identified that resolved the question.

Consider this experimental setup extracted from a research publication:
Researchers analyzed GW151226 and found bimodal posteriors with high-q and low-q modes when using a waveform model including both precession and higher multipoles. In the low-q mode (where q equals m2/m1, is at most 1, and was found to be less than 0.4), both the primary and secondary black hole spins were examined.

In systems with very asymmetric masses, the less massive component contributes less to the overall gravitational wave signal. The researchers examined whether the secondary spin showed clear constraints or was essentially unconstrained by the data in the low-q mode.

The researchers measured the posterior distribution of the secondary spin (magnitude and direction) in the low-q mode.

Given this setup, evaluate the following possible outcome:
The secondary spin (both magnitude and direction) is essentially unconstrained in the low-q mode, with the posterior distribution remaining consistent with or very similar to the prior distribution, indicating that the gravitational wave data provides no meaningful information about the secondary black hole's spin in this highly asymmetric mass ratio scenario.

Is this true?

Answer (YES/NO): YES